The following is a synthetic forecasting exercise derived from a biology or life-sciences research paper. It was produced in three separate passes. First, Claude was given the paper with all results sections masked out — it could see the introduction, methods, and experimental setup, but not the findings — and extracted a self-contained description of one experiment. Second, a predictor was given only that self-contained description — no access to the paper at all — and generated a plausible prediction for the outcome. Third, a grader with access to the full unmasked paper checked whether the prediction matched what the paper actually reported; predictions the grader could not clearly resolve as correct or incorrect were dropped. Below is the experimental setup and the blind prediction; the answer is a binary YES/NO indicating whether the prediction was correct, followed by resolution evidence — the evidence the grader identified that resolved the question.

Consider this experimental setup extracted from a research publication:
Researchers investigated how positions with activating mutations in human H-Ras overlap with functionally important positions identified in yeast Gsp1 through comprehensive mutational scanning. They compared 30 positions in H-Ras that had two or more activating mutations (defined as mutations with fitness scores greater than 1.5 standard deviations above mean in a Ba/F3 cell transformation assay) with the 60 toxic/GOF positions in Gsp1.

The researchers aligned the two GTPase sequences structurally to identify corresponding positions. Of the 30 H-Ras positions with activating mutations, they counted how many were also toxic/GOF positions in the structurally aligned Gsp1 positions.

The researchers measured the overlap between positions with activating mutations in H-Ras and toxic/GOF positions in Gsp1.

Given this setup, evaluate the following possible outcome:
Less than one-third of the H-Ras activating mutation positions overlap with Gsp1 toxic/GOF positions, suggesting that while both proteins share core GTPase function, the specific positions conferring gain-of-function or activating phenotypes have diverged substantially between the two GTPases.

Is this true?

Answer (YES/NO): NO